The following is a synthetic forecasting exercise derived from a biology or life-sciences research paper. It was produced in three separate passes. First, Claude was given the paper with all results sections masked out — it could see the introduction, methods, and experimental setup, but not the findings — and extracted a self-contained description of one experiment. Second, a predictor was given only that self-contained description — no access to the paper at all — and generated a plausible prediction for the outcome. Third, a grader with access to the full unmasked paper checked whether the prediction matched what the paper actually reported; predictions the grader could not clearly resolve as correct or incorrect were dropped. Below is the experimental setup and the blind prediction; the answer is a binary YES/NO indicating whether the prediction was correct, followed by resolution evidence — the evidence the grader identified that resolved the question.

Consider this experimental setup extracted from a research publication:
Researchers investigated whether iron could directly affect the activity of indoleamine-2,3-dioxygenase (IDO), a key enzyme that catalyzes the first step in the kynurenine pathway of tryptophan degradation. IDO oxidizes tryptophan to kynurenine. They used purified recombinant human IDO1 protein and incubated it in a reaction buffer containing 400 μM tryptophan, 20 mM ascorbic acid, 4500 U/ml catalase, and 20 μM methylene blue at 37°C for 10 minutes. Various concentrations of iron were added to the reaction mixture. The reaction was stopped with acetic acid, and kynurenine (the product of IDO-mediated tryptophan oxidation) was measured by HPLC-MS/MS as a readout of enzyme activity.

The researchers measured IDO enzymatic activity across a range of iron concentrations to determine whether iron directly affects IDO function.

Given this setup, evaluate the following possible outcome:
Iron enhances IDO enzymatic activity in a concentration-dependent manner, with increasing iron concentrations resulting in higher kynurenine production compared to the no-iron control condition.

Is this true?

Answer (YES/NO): YES